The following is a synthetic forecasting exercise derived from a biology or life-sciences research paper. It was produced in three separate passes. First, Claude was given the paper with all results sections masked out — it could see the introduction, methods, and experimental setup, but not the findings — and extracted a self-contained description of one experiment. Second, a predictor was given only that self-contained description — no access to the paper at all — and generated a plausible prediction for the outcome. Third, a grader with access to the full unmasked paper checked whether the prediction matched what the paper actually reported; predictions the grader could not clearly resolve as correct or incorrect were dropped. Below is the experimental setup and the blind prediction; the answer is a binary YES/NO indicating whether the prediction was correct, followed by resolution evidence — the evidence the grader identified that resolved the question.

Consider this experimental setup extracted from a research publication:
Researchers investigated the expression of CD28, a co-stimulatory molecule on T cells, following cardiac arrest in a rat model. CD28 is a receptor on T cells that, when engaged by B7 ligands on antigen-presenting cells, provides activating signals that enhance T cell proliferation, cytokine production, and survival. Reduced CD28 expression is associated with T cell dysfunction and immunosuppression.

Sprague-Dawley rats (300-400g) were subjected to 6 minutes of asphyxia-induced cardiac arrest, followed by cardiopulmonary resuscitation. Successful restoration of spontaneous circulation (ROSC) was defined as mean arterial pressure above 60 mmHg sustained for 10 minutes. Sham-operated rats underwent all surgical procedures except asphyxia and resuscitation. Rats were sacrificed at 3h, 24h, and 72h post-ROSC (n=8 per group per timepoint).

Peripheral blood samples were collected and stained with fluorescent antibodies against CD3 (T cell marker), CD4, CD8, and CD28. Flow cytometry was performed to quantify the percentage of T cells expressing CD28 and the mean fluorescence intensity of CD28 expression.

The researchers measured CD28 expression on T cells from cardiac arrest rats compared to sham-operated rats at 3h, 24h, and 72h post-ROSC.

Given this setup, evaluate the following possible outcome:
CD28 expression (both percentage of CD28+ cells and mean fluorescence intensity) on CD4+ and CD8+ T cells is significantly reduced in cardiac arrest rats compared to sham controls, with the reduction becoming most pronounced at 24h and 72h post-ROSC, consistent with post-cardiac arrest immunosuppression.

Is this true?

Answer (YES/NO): NO